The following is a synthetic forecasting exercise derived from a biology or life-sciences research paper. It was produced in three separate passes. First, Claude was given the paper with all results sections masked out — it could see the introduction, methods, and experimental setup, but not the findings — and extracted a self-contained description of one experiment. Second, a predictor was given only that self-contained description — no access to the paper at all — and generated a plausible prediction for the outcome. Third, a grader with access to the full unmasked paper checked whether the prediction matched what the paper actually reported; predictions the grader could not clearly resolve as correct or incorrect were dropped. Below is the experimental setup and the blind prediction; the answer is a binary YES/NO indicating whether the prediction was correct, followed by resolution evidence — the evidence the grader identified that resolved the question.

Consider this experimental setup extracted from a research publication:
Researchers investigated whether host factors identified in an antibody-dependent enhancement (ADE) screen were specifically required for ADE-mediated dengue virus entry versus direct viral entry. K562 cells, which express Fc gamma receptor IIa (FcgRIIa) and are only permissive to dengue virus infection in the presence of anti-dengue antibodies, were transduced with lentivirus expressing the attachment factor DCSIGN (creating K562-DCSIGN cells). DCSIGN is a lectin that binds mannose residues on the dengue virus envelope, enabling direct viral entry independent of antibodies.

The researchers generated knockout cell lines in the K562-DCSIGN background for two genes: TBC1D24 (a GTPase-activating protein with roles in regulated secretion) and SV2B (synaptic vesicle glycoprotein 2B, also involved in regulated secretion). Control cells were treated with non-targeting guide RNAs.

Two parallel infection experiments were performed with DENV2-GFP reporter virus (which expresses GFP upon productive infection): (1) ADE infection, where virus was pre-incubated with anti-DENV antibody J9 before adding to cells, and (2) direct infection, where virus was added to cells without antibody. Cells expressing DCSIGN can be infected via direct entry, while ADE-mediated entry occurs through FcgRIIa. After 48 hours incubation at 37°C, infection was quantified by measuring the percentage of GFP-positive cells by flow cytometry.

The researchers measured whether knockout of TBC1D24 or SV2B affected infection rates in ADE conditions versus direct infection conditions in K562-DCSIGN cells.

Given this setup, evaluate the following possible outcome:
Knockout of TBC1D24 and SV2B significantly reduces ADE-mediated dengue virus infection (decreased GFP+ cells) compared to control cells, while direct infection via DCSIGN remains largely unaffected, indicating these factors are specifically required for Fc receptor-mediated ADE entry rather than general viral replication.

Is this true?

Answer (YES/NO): YES